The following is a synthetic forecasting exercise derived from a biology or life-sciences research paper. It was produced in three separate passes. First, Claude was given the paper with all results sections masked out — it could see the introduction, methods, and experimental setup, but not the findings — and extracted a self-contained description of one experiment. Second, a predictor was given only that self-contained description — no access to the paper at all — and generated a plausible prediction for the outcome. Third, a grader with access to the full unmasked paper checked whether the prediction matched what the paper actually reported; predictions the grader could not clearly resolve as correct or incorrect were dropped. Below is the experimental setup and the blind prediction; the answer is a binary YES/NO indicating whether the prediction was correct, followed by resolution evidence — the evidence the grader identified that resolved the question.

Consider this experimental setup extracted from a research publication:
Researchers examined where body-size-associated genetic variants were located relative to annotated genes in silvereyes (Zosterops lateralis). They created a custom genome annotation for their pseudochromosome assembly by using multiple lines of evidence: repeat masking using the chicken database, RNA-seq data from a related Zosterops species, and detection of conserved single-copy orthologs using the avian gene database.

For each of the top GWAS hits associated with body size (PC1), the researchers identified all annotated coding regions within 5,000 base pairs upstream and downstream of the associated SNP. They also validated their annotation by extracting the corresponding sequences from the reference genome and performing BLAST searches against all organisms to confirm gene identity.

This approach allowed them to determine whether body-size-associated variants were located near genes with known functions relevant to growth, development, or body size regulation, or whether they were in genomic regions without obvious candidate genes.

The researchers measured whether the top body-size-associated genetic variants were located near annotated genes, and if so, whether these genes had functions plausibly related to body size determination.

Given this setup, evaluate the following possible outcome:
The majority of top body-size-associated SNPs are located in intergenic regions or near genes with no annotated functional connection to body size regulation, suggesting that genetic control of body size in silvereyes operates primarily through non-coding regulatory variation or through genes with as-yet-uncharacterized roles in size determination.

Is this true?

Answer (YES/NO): NO